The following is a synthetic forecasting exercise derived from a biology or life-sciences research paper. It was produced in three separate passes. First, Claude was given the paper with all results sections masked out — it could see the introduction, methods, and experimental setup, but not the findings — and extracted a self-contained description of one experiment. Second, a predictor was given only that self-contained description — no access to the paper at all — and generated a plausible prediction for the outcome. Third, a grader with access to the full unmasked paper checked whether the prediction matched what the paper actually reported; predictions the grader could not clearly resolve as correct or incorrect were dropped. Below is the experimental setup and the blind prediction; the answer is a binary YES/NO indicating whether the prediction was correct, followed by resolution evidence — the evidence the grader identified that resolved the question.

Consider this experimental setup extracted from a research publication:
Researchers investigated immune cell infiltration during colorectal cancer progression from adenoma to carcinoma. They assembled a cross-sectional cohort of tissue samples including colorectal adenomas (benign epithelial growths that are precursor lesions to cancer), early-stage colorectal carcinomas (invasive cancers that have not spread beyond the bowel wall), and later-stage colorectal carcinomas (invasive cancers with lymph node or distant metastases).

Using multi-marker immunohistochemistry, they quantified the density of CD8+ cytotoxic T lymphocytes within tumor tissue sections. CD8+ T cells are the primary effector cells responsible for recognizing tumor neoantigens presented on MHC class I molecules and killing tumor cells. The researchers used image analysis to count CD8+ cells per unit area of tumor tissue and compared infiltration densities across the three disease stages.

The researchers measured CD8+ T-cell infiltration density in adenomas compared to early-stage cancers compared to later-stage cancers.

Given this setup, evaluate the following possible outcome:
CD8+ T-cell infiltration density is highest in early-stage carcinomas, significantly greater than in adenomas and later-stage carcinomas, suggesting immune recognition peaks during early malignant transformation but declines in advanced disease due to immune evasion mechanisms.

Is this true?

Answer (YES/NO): NO